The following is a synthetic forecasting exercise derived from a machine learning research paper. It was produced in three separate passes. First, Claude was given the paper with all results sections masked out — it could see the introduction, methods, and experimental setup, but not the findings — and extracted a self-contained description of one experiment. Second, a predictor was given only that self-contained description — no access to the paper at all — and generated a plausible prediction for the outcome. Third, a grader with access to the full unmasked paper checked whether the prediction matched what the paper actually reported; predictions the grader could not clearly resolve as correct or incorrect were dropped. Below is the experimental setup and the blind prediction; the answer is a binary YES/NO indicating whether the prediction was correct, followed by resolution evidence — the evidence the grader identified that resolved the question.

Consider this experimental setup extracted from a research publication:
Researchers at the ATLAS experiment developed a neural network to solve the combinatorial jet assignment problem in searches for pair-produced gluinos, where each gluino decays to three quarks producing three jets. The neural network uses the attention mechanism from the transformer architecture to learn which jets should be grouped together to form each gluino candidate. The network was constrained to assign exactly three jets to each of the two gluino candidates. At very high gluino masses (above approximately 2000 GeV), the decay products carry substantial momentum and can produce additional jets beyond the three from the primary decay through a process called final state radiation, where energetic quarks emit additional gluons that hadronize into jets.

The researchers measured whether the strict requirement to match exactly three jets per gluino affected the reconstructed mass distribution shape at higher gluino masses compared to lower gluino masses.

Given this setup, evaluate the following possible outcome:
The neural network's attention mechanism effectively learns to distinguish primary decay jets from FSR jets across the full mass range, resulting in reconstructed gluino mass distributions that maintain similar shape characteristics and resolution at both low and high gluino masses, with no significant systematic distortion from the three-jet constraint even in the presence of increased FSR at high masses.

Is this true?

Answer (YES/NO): NO